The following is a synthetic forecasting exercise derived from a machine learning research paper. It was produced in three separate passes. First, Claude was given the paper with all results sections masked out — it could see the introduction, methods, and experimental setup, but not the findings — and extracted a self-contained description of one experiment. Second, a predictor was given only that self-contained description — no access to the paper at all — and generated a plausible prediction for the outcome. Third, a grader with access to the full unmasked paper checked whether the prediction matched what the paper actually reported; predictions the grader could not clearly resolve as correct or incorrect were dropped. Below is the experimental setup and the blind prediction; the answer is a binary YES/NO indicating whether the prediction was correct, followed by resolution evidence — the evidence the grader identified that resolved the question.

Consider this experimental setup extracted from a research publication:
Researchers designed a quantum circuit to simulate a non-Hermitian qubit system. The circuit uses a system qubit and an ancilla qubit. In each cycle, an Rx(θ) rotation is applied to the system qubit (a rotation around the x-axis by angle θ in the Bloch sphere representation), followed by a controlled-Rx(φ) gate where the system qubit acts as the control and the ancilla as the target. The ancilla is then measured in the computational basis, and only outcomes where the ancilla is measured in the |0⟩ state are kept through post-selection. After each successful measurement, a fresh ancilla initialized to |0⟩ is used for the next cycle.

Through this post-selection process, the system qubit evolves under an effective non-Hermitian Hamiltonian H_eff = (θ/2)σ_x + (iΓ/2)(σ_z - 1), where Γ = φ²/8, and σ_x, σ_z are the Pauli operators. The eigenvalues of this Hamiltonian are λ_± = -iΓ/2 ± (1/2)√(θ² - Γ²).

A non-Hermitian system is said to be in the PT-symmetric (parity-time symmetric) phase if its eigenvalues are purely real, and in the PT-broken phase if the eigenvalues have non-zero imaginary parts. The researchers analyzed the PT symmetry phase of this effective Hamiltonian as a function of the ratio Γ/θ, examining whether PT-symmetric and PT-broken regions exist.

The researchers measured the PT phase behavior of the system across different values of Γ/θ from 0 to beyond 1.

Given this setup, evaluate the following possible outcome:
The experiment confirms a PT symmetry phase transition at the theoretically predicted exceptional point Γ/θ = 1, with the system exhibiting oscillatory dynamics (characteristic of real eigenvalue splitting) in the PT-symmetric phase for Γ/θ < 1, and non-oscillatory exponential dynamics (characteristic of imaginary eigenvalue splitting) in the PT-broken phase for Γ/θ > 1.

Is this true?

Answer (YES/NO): NO